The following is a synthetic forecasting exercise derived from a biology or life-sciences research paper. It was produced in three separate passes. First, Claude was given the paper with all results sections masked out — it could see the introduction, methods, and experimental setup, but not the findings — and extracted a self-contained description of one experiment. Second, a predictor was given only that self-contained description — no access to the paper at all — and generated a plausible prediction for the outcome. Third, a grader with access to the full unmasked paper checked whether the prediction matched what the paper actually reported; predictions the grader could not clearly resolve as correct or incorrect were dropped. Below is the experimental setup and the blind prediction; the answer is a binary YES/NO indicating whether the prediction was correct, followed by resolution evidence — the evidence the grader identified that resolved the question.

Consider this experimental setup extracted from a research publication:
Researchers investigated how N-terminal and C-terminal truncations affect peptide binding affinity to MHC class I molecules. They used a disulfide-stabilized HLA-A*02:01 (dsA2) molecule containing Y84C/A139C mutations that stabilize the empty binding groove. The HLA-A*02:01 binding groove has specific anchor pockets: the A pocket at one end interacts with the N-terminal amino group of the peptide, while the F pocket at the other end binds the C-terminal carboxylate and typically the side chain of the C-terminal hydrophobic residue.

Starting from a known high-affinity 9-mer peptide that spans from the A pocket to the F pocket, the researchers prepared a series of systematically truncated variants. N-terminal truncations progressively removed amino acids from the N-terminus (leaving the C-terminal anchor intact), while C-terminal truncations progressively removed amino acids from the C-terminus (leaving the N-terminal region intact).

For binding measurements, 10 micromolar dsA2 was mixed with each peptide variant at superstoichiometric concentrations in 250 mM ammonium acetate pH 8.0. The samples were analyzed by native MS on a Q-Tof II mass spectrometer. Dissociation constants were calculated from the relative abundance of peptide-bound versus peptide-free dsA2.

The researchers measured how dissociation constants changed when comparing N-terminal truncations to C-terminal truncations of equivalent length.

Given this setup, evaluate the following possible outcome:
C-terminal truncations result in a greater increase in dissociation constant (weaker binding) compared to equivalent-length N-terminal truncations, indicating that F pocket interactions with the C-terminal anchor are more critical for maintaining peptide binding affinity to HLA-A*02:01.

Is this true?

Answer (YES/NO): YES